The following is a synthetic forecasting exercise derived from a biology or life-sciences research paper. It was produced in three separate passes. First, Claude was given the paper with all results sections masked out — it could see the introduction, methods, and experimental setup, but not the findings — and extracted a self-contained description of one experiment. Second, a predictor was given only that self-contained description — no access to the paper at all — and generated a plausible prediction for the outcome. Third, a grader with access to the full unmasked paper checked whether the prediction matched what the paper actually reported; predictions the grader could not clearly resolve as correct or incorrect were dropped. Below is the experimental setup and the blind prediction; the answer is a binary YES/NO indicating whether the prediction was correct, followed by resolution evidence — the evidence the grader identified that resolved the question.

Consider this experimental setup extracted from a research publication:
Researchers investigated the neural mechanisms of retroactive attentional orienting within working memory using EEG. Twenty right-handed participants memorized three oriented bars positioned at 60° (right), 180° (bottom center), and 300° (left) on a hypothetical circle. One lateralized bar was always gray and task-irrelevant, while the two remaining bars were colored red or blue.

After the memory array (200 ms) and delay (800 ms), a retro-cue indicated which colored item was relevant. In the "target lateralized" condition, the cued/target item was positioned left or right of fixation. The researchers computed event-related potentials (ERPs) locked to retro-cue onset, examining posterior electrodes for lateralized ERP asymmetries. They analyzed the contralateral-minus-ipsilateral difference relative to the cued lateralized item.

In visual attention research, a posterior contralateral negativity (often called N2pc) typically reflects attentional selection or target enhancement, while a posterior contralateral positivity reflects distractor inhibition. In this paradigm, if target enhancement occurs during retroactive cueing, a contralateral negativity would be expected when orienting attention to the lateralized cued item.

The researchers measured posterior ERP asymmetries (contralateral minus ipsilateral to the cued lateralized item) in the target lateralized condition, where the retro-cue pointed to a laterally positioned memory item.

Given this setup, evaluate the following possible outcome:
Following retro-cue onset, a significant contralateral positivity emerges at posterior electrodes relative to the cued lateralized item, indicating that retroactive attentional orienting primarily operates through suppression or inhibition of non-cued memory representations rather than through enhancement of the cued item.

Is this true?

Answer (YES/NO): NO